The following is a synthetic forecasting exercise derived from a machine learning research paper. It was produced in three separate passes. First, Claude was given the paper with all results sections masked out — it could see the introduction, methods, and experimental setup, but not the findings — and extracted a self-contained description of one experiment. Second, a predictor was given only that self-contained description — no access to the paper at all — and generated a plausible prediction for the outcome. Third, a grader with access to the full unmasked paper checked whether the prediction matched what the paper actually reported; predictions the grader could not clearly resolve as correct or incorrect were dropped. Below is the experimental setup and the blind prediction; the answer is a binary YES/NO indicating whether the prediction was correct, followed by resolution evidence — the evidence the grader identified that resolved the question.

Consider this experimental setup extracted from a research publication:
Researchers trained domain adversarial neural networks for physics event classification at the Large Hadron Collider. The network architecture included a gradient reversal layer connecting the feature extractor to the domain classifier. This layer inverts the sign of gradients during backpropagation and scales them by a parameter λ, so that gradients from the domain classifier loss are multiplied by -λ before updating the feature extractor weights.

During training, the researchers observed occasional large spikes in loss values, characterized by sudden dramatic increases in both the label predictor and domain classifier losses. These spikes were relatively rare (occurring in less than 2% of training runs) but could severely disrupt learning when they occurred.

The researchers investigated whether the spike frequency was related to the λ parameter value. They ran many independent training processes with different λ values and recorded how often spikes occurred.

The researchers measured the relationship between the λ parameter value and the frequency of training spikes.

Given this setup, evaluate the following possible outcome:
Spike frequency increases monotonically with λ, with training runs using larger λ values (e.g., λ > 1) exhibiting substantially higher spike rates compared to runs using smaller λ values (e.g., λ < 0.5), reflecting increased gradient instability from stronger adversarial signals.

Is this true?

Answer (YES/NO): YES